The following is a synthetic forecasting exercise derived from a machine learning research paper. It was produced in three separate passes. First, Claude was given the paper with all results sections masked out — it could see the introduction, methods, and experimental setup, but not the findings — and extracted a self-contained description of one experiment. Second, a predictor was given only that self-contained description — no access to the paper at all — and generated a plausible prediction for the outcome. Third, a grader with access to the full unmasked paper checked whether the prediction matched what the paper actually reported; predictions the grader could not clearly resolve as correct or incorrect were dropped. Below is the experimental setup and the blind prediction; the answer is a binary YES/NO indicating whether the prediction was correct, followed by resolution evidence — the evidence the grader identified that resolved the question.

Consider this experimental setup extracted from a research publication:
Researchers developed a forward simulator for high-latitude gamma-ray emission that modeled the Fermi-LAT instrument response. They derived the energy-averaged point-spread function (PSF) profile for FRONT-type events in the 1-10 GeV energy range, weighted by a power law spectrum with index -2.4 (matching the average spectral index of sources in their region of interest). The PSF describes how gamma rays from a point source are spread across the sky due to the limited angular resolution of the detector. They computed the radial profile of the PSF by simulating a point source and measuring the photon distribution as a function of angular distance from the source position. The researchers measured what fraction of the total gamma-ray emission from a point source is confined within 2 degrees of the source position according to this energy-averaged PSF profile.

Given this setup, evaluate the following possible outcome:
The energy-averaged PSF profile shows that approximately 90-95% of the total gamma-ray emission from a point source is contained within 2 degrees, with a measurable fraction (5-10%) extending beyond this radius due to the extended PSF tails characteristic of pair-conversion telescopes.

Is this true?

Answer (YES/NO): NO